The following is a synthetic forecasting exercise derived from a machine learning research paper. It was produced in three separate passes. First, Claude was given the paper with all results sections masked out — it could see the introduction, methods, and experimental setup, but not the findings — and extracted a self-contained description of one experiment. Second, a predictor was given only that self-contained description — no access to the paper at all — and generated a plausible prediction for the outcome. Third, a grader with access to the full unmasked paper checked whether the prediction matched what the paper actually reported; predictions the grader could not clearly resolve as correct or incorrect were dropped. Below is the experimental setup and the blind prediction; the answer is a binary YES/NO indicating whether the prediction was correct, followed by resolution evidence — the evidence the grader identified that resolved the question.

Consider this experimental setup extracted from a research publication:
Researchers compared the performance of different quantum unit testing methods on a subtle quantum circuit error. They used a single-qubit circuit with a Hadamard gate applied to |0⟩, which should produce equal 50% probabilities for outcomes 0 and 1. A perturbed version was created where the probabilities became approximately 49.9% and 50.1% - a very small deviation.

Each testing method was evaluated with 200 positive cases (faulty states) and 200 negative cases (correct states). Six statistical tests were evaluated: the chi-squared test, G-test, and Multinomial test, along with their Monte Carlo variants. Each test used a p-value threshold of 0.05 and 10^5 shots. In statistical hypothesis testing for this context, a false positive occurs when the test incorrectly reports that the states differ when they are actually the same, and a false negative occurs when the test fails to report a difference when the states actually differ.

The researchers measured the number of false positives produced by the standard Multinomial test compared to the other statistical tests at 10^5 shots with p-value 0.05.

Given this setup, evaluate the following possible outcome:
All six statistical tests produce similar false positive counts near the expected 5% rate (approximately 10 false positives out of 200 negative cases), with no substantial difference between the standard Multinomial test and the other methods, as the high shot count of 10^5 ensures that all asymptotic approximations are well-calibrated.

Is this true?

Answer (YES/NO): NO